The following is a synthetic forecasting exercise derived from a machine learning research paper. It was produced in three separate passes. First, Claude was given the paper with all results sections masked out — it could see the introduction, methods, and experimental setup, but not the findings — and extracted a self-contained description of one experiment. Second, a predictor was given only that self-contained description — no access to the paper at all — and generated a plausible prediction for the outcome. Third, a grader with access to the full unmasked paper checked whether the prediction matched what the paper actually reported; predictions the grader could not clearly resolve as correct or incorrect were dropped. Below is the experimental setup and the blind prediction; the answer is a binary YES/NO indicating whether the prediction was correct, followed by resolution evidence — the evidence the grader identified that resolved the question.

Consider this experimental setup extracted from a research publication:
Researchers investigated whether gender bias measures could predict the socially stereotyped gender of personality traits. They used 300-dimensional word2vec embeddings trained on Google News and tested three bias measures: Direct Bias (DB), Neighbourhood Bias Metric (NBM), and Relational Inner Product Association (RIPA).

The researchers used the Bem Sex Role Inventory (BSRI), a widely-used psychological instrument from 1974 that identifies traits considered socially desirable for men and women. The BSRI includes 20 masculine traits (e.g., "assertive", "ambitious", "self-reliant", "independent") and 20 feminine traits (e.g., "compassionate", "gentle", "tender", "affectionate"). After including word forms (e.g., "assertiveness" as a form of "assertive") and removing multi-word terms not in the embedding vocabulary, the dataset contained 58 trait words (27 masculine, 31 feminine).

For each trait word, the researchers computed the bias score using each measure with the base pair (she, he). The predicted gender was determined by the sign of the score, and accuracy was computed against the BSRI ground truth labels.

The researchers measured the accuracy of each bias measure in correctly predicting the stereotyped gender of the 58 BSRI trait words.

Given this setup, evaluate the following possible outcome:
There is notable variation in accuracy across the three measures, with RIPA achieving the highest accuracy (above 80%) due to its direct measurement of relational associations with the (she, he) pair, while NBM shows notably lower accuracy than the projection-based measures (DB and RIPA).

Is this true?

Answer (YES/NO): NO